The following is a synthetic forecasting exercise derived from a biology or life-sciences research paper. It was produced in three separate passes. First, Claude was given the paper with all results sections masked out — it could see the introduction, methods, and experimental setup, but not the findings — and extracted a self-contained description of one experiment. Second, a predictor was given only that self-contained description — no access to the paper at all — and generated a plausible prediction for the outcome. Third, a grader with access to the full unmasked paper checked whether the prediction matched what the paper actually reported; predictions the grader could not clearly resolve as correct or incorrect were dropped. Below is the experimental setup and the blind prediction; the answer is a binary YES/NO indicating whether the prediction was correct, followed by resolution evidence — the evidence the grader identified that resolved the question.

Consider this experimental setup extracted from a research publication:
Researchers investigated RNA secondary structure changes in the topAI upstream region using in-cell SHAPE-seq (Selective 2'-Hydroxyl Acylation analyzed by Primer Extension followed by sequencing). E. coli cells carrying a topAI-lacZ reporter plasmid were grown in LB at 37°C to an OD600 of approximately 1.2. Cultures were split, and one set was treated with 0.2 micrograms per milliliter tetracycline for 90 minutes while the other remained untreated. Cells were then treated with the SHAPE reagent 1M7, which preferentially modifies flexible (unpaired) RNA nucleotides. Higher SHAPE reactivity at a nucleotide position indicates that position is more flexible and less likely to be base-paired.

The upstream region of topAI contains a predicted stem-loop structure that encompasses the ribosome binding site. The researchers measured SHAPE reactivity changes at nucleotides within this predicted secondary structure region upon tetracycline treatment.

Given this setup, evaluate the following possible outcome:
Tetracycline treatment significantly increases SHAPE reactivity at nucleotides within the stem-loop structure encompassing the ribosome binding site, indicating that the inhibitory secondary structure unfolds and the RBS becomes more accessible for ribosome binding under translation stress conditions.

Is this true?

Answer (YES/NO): NO